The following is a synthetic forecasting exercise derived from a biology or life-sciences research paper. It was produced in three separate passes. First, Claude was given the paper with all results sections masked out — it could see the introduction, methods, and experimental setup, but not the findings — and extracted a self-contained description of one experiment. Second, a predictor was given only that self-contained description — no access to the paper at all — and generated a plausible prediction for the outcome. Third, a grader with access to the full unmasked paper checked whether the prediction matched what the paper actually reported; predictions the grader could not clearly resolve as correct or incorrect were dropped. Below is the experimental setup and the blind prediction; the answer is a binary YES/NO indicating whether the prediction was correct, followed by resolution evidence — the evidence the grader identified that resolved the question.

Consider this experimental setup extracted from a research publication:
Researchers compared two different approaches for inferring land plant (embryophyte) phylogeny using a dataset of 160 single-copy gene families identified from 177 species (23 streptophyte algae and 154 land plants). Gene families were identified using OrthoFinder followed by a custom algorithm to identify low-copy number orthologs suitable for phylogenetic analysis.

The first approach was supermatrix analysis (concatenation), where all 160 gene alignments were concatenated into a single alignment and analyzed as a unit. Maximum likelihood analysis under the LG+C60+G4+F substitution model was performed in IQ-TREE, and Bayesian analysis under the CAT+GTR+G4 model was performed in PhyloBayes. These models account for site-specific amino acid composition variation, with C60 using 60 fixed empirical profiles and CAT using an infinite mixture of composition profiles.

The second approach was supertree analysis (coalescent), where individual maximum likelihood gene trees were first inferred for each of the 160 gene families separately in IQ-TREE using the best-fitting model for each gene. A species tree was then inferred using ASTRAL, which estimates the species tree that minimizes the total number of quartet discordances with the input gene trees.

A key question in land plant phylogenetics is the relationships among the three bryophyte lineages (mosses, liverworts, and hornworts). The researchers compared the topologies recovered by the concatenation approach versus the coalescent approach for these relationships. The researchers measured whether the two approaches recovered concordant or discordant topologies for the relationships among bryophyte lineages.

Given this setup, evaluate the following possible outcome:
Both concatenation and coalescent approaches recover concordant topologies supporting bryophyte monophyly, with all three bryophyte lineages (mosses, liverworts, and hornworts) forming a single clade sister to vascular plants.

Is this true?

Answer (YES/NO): YES